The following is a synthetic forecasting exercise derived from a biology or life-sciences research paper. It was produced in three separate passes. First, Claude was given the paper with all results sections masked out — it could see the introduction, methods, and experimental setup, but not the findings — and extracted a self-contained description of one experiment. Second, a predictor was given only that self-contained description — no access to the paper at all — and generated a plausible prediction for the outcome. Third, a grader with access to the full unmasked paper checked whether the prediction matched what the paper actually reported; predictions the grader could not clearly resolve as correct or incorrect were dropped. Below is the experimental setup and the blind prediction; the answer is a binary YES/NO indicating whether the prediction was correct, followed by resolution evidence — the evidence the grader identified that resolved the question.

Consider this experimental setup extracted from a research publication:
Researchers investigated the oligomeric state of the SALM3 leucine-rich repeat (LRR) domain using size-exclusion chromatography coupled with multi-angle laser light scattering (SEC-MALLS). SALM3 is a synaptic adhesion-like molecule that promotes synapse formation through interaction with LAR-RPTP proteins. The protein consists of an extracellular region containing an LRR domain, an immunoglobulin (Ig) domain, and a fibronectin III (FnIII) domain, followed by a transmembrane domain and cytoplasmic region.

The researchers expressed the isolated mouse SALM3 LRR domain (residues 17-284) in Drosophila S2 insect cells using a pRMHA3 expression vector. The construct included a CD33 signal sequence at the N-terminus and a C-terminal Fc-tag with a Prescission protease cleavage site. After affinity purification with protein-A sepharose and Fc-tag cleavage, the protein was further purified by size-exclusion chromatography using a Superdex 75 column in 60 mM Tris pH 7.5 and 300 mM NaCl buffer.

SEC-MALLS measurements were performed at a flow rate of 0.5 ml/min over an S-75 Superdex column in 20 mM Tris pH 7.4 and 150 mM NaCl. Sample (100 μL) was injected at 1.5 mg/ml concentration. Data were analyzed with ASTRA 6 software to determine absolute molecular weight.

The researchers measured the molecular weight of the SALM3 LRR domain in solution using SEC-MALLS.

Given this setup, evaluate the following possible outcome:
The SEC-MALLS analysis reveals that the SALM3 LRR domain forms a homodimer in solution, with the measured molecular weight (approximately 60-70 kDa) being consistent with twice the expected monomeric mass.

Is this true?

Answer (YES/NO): YES